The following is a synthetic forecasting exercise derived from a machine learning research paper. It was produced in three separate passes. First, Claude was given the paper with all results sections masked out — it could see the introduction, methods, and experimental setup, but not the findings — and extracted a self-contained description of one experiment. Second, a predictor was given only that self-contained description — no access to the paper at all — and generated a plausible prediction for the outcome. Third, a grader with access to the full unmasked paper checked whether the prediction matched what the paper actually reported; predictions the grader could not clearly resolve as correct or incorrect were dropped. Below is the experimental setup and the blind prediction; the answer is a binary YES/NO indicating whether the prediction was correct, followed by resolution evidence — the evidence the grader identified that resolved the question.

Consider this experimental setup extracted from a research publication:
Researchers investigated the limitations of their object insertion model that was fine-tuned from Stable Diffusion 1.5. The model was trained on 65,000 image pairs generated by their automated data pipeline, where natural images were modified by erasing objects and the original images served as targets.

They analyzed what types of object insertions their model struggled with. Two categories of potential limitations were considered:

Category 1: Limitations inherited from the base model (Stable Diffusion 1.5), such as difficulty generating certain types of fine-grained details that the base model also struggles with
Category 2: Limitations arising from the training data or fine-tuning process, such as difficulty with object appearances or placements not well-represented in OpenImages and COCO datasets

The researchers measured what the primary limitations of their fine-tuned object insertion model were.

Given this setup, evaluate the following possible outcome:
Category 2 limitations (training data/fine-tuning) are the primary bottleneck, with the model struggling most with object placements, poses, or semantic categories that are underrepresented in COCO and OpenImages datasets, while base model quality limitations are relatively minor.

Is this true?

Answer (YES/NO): NO